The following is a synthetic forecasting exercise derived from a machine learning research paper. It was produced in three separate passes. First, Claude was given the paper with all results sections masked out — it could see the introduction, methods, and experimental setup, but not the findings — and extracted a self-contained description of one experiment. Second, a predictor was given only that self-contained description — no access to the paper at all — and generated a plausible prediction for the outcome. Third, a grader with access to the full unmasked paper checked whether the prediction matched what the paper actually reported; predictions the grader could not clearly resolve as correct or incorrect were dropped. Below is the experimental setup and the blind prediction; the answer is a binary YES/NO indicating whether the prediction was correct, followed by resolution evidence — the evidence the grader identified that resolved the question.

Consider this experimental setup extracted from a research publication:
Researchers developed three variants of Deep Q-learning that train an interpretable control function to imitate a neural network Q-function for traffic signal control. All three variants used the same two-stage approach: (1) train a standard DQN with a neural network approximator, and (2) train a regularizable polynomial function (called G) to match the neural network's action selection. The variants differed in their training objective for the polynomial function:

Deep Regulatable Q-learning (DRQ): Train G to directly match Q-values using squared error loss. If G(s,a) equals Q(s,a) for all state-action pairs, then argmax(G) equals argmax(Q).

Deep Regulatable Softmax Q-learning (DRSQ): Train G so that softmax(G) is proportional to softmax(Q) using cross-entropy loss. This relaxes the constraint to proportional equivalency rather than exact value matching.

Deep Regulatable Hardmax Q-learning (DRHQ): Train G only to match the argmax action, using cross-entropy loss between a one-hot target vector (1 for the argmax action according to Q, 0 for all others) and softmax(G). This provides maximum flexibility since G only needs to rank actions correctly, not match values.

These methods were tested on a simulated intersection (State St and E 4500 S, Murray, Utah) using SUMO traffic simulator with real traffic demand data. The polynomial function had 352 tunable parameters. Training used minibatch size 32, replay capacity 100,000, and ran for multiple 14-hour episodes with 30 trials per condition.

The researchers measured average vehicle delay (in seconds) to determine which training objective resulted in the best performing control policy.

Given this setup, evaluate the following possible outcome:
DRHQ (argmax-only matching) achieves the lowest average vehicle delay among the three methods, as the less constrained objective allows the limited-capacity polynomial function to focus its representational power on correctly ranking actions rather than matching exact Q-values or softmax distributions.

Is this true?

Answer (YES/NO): YES